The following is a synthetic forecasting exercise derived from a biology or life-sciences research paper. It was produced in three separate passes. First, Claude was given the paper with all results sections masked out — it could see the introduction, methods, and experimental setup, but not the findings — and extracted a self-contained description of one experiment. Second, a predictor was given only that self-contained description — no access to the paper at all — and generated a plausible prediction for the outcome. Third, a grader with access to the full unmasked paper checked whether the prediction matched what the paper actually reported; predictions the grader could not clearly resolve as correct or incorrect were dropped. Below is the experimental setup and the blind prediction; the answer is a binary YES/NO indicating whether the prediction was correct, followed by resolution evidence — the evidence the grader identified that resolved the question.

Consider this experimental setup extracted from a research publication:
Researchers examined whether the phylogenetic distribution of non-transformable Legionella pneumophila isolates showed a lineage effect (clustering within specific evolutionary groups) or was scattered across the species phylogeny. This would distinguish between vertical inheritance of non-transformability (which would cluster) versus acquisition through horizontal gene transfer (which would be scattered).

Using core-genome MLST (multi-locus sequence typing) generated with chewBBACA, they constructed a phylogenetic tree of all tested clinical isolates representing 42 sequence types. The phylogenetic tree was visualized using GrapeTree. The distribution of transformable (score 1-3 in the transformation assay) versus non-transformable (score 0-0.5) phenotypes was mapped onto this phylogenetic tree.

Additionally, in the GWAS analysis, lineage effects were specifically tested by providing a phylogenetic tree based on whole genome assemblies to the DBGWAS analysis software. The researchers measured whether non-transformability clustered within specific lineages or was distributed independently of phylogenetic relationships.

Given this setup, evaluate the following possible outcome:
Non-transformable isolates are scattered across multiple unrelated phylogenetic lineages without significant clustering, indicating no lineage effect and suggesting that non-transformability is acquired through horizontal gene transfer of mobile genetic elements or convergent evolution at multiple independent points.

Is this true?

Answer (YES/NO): NO